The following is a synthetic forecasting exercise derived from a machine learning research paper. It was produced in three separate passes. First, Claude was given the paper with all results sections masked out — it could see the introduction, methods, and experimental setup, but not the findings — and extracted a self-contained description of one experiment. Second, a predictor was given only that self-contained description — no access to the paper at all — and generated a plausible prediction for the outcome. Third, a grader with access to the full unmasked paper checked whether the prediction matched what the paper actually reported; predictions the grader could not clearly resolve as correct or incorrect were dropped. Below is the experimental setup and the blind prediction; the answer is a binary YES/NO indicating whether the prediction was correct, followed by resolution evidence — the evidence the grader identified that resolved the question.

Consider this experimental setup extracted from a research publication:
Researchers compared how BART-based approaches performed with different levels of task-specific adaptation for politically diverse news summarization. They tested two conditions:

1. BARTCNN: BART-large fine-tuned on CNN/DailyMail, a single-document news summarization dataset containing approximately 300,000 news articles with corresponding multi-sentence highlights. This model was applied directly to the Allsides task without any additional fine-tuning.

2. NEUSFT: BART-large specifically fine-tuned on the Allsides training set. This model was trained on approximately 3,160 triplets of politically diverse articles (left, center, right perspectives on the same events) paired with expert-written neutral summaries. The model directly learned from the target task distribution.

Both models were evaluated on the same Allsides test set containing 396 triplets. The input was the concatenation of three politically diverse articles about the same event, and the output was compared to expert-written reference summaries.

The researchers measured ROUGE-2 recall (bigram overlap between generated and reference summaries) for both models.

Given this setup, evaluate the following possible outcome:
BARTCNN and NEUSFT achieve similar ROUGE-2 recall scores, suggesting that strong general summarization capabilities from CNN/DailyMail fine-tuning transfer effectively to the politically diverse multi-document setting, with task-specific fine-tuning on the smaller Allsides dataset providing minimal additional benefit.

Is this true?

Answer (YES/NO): YES